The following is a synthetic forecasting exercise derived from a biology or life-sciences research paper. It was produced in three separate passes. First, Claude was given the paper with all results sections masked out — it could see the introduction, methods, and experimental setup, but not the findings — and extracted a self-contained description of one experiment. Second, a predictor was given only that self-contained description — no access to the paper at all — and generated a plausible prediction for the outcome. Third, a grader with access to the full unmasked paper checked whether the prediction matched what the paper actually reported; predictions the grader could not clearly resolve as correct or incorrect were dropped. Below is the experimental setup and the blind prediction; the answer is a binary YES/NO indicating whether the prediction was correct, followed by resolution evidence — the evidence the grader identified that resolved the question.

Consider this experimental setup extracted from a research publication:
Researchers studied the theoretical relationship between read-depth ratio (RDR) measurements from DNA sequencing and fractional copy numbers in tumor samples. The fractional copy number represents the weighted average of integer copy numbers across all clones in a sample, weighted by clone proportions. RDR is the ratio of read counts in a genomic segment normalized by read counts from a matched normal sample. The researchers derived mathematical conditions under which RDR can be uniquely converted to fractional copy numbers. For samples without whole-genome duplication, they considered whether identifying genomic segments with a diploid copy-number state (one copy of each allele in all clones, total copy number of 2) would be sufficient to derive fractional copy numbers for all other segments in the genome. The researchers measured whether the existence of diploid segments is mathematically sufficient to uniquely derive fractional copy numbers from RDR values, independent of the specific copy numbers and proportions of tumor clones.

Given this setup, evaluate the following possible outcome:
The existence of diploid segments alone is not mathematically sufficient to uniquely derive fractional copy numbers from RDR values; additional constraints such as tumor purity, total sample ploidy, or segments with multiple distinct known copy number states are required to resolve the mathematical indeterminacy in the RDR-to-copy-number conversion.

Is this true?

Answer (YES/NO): NO